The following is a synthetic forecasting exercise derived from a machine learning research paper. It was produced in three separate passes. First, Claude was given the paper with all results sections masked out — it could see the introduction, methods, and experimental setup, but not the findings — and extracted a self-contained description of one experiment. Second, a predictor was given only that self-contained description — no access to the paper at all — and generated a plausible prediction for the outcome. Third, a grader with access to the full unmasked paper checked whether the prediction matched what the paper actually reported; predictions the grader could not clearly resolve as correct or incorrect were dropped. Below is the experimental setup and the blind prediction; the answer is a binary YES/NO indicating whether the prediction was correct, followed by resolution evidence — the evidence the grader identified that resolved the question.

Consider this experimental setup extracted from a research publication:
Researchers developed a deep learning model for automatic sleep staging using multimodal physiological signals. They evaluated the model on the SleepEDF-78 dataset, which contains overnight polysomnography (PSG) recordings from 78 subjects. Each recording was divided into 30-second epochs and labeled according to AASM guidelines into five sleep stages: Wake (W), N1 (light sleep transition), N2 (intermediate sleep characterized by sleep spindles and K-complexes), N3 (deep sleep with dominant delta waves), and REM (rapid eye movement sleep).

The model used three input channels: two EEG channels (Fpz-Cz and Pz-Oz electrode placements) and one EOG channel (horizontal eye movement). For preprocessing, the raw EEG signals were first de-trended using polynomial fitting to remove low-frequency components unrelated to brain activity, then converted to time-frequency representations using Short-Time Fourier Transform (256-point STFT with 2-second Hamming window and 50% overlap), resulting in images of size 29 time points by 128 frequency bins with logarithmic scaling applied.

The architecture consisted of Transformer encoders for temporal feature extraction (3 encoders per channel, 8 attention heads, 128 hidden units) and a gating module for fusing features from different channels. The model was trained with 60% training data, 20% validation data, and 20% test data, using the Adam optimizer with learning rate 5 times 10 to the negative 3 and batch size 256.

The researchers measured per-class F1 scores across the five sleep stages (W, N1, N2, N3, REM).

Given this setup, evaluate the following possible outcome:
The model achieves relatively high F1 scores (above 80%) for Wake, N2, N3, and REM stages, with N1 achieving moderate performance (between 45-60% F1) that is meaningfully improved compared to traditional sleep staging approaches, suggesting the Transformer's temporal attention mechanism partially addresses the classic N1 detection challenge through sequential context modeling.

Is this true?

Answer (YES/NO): NO